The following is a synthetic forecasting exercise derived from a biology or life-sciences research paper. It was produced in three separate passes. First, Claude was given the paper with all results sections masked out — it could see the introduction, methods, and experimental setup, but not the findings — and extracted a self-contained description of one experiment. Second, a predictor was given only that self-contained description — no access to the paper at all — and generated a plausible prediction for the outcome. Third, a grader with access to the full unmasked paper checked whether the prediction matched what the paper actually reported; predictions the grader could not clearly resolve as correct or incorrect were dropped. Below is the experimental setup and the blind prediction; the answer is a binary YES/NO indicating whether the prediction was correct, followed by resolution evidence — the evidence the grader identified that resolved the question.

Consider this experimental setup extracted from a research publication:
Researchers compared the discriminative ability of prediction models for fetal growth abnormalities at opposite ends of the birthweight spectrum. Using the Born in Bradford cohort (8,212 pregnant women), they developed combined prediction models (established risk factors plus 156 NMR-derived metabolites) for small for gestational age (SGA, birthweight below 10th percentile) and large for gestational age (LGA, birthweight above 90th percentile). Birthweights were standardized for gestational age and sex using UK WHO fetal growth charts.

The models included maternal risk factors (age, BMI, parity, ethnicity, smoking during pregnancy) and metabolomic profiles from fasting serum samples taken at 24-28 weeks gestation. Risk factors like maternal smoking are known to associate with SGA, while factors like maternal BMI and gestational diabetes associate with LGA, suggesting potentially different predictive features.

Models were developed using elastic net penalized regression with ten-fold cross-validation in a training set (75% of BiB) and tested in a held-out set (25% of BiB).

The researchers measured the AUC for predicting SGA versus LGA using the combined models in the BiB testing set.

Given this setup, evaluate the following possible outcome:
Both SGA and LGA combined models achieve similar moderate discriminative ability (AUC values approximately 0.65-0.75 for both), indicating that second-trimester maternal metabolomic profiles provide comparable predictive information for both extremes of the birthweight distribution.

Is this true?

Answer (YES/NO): NO